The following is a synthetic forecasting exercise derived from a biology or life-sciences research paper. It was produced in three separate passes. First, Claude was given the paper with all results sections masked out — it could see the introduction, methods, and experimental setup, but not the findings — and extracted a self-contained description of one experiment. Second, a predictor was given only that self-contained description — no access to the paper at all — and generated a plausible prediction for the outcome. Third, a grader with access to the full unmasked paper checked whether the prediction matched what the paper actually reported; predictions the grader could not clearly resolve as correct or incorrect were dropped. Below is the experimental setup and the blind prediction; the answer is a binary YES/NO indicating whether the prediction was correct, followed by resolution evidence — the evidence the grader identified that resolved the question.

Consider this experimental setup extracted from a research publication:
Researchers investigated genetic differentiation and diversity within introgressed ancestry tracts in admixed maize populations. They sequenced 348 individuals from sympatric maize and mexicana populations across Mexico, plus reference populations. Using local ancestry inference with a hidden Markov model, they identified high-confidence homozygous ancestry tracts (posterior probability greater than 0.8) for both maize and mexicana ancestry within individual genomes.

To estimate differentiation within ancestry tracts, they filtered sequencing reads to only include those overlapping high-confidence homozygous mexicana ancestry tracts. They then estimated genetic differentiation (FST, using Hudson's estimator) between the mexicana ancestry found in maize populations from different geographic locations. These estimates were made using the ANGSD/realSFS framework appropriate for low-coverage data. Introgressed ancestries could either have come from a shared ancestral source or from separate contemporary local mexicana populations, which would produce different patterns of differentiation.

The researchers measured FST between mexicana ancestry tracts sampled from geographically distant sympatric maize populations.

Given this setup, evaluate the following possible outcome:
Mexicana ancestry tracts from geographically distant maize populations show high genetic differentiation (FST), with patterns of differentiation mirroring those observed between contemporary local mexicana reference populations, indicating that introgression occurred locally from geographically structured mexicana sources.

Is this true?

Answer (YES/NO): NO